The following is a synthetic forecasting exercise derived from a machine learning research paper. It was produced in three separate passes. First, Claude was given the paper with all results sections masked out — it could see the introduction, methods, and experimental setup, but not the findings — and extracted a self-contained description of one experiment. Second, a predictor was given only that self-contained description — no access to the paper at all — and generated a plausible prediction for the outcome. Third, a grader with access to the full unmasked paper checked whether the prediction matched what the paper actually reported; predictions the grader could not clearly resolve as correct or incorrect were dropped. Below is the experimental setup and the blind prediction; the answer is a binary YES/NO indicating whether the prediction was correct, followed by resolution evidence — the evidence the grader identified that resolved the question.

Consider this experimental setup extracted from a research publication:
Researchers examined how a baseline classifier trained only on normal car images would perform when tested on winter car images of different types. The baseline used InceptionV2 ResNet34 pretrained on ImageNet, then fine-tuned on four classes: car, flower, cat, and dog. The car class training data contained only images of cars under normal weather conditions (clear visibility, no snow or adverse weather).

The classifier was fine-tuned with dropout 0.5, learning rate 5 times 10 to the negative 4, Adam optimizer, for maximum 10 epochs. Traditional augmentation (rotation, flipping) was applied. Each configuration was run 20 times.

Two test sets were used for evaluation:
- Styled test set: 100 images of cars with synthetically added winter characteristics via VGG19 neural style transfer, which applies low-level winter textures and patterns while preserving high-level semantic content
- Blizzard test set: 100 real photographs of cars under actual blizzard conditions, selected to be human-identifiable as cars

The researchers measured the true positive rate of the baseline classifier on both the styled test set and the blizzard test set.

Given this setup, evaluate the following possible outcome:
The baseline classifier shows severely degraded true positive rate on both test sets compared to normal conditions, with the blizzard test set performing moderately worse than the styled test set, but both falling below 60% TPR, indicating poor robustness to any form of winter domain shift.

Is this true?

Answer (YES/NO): NO